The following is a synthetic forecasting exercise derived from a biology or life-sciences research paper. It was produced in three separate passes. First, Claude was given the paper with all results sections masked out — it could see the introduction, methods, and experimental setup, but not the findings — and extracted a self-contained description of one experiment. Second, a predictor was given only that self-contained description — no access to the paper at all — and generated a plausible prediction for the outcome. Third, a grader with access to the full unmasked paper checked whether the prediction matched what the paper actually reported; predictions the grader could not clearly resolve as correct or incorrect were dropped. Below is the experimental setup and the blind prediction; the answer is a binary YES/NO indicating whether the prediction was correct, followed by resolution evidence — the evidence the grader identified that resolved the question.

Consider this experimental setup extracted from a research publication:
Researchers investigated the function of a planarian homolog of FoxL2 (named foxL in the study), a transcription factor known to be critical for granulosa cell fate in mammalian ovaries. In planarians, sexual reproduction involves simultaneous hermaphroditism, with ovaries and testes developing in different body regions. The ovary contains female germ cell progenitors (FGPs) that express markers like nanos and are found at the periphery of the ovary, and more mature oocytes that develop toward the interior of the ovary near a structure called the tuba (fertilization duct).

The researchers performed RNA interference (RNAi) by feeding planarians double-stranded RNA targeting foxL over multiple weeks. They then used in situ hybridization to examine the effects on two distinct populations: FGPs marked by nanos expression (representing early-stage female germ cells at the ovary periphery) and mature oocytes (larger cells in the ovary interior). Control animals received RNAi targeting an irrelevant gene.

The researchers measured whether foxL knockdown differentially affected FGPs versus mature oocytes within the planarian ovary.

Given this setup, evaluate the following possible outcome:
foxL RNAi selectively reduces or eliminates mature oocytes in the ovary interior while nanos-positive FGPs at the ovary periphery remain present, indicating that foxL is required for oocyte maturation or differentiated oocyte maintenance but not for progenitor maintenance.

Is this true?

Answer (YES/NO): YES